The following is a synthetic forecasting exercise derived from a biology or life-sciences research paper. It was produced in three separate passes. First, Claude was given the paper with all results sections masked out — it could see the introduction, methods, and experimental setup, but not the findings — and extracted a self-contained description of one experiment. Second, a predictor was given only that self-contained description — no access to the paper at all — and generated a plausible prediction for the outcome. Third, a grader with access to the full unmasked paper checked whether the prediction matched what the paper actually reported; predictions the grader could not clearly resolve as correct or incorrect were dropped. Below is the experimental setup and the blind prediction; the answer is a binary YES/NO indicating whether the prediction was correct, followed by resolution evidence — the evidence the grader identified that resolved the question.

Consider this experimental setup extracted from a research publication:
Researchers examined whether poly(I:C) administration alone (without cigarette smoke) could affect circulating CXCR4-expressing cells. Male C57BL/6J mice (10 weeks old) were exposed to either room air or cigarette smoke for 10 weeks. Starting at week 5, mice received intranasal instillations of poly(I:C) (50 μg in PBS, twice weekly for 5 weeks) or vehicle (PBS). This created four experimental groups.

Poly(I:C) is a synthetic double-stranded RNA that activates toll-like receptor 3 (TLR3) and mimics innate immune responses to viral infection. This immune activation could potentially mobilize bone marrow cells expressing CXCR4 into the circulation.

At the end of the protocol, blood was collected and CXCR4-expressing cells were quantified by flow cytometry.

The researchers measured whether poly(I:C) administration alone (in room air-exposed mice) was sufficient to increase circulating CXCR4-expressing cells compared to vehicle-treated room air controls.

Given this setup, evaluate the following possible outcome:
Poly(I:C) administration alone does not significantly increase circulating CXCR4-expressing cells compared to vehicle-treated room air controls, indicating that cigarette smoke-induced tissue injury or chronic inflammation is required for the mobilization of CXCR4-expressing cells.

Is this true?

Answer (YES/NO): YES